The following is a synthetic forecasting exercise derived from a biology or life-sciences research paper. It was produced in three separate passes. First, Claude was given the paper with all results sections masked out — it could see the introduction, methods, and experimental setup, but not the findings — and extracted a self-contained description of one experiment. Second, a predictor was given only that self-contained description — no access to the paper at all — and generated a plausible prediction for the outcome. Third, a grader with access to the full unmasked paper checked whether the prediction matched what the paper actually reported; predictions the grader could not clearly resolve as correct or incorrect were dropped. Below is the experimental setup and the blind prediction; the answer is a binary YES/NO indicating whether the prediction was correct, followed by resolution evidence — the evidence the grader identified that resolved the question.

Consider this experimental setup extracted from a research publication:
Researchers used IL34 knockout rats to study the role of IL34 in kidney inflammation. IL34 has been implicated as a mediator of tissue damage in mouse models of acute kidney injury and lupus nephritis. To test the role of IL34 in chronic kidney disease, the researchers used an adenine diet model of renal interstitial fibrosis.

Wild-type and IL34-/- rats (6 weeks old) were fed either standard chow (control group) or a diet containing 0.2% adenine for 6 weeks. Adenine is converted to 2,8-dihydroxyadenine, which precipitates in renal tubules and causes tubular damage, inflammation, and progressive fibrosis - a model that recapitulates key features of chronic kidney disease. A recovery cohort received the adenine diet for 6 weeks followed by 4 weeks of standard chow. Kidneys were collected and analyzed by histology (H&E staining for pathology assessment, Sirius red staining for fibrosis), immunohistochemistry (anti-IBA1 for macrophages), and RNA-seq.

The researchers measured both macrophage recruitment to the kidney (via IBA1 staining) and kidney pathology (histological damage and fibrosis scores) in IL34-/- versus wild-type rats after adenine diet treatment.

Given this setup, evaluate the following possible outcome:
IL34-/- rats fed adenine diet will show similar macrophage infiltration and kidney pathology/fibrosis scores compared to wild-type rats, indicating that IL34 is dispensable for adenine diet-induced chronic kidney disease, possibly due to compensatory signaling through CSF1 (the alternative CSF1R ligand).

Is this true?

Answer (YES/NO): NO